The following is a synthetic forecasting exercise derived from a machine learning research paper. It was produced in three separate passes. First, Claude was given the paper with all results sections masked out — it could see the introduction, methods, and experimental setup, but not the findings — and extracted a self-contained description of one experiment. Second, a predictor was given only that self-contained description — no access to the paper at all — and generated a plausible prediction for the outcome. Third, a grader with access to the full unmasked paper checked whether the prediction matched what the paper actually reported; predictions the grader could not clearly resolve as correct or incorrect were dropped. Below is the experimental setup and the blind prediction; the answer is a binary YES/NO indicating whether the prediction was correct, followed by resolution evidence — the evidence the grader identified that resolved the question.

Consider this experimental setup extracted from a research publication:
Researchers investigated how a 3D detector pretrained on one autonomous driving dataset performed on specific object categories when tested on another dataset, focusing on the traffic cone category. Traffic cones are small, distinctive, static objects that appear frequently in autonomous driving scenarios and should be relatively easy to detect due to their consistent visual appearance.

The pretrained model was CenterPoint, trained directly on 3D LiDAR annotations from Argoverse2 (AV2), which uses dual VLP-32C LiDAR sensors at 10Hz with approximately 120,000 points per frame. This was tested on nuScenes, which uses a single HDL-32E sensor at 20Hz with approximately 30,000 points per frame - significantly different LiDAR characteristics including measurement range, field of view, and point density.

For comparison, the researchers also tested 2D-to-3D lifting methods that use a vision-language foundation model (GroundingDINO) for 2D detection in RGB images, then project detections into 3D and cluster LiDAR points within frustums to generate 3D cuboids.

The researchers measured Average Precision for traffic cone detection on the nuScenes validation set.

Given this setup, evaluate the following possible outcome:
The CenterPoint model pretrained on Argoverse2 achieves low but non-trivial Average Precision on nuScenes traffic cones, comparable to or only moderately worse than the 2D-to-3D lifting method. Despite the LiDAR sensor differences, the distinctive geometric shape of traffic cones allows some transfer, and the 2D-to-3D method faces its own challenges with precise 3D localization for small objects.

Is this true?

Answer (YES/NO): NO